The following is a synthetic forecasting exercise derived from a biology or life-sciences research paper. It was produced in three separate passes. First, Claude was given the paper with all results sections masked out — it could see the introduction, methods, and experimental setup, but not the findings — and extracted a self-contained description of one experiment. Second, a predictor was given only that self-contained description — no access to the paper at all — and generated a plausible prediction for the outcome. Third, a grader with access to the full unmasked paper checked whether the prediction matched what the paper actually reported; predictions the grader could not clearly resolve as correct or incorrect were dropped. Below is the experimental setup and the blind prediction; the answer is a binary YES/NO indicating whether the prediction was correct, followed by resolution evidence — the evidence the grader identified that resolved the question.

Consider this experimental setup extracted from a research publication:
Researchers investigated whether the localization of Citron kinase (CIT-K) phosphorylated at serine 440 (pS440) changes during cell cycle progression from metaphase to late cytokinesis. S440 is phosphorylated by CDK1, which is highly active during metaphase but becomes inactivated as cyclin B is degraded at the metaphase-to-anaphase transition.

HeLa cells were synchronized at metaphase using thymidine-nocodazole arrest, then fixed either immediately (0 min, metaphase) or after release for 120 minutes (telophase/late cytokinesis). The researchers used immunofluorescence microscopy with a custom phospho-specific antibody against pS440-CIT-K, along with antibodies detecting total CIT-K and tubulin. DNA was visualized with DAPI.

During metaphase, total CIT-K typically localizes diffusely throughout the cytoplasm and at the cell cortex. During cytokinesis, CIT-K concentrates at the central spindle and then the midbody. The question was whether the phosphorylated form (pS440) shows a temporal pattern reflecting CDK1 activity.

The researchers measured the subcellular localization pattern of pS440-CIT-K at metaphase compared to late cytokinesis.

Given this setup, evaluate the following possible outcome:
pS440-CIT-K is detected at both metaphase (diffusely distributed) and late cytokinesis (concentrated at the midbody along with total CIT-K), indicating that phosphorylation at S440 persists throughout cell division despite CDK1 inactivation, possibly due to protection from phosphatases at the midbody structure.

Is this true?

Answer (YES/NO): NO